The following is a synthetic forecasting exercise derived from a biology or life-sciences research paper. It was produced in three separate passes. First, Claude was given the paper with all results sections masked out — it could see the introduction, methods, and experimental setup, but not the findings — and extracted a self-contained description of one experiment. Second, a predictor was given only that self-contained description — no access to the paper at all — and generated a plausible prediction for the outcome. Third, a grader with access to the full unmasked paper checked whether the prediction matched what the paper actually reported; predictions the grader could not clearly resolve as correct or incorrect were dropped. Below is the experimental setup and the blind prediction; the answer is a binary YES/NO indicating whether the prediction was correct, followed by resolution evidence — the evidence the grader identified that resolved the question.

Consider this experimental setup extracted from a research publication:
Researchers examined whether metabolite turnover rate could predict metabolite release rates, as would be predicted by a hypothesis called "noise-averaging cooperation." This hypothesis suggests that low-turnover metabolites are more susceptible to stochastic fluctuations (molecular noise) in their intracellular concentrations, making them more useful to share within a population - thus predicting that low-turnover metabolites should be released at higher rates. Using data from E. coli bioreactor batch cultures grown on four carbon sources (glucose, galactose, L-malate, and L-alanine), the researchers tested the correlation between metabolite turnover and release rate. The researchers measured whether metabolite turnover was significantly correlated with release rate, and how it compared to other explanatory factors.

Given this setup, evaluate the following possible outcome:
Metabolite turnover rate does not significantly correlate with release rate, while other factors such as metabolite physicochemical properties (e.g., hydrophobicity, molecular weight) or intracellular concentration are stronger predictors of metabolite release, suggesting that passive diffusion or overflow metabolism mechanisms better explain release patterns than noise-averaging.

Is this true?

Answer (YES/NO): YES